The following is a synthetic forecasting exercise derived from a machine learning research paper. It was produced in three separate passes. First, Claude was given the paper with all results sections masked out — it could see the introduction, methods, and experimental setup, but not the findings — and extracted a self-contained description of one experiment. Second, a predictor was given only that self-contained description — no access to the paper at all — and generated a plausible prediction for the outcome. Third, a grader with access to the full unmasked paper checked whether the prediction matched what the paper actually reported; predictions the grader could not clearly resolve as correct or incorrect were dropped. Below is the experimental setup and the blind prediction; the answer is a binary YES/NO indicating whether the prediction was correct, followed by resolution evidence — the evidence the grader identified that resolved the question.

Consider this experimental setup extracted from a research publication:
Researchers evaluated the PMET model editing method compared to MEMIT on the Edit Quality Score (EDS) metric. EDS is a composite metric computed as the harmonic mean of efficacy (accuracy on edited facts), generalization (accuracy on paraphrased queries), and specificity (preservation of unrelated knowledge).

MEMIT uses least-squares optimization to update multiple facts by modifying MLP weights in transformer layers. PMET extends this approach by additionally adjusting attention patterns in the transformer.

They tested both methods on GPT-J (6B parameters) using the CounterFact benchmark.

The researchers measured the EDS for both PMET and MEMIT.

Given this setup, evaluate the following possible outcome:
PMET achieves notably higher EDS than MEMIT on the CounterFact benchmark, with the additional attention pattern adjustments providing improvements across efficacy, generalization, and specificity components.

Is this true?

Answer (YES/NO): NO